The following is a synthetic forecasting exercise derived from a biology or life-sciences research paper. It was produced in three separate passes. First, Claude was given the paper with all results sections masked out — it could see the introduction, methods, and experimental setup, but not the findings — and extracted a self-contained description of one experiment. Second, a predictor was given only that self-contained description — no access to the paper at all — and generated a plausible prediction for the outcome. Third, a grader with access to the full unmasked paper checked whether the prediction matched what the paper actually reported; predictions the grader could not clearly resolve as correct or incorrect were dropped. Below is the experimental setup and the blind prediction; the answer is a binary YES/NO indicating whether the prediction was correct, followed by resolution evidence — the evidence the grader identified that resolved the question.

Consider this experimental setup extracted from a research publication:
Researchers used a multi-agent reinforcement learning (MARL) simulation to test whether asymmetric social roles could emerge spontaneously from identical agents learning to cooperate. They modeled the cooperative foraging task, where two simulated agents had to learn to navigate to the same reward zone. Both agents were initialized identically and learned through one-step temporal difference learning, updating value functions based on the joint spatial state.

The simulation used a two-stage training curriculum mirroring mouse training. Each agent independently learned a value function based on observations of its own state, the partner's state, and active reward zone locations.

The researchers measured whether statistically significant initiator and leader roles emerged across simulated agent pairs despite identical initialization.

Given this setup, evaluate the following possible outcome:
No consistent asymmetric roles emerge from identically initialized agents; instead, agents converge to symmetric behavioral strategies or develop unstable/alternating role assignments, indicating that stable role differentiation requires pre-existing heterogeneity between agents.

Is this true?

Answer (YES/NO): NO